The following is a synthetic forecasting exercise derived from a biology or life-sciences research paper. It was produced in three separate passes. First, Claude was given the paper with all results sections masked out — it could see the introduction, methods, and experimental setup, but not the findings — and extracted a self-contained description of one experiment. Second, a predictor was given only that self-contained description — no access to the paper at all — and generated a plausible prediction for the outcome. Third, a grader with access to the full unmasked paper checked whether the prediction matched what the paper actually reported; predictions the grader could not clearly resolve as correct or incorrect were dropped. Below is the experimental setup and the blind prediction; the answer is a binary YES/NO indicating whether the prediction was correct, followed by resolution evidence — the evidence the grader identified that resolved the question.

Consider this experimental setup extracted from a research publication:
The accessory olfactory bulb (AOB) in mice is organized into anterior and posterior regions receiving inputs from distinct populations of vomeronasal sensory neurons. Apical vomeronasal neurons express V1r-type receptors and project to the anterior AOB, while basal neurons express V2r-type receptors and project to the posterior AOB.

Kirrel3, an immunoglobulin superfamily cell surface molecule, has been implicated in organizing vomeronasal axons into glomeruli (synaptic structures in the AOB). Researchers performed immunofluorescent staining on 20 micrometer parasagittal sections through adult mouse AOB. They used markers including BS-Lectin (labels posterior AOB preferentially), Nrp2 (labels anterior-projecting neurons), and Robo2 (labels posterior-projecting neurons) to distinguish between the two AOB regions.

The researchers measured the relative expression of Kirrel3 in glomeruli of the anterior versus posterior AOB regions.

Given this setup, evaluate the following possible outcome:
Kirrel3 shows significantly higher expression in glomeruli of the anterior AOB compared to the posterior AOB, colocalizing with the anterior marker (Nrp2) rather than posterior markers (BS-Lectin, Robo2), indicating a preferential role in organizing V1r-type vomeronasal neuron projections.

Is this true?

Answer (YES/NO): NO